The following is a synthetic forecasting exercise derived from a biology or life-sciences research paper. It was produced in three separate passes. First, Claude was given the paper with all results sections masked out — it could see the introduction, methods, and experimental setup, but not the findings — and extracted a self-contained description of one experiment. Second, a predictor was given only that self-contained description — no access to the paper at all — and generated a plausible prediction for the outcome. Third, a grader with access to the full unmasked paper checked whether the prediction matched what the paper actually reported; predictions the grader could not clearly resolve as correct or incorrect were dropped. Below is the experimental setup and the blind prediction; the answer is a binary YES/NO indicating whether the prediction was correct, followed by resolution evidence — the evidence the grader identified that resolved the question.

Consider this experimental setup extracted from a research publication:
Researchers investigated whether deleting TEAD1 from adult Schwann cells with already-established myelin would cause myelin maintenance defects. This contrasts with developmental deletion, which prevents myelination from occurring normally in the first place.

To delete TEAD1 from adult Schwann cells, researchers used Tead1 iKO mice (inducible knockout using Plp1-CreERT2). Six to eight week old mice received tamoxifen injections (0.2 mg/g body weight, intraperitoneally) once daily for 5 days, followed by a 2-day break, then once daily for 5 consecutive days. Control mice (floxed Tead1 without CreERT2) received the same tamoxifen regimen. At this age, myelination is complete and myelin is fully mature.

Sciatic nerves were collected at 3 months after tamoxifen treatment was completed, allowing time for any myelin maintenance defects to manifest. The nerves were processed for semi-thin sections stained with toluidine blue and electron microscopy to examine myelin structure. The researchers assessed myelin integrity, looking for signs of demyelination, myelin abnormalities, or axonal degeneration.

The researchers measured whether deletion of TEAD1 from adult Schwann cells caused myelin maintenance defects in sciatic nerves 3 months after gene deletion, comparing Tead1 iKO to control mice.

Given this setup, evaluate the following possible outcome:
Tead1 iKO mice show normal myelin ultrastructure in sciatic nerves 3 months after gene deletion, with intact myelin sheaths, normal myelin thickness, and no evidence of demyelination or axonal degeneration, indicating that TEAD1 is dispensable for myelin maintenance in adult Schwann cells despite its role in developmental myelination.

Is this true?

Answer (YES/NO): NO